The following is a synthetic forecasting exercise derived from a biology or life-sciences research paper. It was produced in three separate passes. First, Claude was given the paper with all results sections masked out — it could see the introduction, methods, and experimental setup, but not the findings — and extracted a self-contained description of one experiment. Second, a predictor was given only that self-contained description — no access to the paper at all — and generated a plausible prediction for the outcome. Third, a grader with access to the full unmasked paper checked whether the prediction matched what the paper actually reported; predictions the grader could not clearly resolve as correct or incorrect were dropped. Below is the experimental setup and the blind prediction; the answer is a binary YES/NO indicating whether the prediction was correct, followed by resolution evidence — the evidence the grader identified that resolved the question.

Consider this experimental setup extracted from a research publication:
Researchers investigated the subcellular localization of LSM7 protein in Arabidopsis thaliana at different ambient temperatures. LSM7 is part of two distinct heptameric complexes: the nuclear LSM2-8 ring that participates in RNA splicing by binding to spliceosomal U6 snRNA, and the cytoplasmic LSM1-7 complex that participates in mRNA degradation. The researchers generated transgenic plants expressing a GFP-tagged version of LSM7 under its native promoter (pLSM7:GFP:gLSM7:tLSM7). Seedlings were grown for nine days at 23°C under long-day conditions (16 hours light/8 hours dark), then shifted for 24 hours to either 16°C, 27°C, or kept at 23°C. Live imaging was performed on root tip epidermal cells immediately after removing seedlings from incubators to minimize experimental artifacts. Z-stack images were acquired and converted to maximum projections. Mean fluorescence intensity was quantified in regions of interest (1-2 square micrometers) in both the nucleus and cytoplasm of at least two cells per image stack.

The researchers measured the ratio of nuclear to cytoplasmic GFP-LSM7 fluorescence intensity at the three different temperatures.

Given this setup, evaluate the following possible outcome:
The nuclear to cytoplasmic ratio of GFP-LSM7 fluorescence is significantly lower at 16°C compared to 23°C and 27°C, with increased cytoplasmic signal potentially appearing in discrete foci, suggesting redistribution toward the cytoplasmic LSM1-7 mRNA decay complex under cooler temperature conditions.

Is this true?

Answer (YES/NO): NO